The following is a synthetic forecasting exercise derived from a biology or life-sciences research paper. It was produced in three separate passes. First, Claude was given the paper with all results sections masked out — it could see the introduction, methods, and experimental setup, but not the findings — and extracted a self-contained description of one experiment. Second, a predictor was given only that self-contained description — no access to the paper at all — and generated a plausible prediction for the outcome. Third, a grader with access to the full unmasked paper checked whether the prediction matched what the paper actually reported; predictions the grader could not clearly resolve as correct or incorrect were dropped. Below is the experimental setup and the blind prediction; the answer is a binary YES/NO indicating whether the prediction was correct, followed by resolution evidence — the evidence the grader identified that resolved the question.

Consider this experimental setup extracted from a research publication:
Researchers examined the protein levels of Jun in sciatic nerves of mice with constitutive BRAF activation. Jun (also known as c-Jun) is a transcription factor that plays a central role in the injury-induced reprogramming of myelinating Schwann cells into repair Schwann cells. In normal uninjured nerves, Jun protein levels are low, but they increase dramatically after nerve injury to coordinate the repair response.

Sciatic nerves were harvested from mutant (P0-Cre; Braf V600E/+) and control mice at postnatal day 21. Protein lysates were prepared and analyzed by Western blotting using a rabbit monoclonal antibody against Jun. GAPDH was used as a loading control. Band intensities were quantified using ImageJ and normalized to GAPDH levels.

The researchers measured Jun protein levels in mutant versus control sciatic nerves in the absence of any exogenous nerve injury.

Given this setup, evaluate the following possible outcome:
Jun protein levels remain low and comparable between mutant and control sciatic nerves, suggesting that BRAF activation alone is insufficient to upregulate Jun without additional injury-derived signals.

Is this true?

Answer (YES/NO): NO